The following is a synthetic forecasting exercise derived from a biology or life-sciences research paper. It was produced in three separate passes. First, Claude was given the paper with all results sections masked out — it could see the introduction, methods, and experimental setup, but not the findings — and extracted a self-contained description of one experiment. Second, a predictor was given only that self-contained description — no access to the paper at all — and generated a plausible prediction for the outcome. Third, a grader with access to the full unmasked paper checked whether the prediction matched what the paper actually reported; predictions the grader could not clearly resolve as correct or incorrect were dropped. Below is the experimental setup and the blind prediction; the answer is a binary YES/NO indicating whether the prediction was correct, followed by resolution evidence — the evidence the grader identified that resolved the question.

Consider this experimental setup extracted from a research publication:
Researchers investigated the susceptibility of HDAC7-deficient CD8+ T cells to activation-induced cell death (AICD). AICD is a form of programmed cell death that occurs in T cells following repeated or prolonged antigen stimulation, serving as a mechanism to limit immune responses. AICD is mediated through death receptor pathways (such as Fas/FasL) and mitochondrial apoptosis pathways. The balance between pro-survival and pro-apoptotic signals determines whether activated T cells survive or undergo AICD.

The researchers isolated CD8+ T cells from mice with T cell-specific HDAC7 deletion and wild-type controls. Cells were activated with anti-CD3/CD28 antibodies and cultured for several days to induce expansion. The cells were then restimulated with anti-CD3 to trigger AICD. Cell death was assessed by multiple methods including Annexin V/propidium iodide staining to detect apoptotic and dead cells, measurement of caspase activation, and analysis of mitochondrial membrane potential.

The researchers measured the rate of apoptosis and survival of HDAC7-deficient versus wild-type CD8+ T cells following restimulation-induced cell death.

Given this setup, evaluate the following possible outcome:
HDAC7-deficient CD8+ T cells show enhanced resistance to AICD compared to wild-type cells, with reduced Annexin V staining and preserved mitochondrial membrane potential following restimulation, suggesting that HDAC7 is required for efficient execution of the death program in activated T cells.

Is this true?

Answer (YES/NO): NO